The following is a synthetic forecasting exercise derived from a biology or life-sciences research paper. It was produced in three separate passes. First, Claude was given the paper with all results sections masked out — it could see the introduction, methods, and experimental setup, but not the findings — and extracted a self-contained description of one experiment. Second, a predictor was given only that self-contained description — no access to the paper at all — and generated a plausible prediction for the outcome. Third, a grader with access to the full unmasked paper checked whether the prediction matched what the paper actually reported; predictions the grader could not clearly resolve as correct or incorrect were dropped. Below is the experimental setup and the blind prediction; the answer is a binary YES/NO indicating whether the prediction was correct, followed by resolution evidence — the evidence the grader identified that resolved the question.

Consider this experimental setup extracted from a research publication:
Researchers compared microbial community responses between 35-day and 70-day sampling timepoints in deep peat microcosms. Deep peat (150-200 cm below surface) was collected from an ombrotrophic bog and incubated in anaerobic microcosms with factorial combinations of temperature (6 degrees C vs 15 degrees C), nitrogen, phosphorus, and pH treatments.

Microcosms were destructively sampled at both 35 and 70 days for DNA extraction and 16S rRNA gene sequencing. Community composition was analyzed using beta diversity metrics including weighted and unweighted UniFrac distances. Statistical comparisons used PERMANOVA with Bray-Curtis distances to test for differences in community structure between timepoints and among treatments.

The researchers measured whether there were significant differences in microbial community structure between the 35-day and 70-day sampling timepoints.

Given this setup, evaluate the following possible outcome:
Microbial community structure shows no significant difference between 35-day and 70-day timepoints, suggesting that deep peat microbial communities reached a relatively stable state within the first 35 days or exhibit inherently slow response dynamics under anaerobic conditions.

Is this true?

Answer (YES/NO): YES